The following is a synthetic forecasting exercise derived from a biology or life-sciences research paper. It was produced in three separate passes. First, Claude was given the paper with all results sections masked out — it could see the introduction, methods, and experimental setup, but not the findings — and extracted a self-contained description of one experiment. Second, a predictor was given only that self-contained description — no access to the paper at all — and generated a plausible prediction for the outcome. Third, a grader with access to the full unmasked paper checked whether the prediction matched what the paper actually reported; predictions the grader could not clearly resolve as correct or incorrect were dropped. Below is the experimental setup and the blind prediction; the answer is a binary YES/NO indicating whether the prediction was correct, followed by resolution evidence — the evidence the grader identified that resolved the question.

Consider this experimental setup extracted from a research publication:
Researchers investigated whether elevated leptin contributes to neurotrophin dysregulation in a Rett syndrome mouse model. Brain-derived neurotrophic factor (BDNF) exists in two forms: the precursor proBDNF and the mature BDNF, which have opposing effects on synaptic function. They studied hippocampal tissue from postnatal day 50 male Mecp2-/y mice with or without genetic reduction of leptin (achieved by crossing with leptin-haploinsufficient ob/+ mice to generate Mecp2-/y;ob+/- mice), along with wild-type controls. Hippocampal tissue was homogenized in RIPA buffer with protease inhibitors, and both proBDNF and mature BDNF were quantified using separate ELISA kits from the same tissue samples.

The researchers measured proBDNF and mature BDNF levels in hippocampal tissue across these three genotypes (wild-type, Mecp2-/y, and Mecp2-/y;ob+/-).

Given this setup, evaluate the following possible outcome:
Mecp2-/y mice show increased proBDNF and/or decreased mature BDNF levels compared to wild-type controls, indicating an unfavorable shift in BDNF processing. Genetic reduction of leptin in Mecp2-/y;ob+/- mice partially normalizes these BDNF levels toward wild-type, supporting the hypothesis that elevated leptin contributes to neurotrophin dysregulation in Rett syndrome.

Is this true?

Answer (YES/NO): NO